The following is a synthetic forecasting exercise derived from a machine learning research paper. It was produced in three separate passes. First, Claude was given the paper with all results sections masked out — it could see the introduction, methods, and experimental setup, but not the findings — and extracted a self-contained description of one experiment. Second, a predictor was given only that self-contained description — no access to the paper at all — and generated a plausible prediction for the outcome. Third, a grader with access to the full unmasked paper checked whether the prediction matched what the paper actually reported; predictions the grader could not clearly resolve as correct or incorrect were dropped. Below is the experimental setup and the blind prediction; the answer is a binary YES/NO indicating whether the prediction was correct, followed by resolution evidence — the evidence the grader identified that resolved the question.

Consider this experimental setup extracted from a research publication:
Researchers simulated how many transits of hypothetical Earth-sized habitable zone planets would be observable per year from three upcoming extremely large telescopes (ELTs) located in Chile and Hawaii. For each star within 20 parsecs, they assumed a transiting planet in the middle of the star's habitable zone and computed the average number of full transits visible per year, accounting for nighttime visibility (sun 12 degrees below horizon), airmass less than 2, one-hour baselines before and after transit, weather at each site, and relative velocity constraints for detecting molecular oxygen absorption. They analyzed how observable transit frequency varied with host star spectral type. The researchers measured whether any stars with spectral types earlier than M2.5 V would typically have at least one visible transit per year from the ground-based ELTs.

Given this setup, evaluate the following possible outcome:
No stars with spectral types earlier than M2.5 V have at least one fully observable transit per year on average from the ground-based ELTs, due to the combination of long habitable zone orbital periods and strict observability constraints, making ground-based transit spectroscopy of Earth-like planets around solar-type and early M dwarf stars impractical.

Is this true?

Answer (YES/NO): YES